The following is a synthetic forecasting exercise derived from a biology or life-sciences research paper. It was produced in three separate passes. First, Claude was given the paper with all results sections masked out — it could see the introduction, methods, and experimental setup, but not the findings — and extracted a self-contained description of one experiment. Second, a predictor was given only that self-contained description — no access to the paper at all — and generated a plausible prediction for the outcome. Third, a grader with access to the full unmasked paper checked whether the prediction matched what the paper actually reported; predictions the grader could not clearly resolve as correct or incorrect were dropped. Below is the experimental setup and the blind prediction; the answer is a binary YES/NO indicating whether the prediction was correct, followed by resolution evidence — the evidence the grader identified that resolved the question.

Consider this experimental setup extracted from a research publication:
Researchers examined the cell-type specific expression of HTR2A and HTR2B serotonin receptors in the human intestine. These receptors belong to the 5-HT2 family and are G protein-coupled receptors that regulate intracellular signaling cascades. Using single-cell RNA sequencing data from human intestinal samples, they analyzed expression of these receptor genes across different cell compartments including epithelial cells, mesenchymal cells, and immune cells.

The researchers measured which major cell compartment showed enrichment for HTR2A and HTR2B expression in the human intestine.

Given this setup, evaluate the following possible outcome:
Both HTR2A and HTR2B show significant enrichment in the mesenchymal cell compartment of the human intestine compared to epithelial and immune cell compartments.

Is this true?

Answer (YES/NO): YES